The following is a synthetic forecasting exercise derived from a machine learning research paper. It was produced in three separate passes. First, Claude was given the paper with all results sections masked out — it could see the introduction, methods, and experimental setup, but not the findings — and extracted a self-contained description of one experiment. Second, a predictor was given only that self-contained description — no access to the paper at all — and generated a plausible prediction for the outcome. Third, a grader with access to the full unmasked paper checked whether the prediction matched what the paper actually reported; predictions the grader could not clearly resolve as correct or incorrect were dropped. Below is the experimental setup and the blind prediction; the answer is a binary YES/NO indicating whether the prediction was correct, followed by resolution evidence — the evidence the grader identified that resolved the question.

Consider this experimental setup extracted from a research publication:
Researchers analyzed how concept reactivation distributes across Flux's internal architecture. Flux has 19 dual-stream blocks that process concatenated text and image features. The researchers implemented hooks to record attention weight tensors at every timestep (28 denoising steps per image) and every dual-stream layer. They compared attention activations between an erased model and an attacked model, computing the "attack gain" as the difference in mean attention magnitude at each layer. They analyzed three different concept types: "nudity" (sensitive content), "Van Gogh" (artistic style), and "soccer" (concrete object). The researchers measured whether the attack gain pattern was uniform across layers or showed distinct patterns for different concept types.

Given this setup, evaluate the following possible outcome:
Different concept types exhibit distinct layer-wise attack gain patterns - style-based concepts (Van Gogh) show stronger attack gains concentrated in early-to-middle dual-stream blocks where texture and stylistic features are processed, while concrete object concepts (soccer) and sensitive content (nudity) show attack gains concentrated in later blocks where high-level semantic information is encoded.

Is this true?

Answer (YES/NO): NO